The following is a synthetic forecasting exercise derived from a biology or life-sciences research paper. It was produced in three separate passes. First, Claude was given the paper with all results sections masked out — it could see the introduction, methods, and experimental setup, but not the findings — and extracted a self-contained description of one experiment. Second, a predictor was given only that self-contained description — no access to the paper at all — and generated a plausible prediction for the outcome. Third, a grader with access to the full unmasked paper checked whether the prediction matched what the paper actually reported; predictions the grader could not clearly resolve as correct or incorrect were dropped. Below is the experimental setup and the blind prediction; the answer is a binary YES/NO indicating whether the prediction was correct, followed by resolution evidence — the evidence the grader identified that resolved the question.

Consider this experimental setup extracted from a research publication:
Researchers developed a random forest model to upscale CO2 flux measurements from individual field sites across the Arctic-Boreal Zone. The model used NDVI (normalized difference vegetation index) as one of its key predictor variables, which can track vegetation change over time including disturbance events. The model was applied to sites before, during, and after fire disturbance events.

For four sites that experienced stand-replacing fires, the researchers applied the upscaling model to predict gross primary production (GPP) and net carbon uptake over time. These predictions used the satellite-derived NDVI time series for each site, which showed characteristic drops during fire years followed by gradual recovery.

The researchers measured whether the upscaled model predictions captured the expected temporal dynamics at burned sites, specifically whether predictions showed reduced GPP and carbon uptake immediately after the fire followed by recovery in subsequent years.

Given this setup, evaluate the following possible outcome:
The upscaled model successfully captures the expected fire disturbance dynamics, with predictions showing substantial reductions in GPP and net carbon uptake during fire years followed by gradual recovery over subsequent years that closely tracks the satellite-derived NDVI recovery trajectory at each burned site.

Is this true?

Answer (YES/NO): NO